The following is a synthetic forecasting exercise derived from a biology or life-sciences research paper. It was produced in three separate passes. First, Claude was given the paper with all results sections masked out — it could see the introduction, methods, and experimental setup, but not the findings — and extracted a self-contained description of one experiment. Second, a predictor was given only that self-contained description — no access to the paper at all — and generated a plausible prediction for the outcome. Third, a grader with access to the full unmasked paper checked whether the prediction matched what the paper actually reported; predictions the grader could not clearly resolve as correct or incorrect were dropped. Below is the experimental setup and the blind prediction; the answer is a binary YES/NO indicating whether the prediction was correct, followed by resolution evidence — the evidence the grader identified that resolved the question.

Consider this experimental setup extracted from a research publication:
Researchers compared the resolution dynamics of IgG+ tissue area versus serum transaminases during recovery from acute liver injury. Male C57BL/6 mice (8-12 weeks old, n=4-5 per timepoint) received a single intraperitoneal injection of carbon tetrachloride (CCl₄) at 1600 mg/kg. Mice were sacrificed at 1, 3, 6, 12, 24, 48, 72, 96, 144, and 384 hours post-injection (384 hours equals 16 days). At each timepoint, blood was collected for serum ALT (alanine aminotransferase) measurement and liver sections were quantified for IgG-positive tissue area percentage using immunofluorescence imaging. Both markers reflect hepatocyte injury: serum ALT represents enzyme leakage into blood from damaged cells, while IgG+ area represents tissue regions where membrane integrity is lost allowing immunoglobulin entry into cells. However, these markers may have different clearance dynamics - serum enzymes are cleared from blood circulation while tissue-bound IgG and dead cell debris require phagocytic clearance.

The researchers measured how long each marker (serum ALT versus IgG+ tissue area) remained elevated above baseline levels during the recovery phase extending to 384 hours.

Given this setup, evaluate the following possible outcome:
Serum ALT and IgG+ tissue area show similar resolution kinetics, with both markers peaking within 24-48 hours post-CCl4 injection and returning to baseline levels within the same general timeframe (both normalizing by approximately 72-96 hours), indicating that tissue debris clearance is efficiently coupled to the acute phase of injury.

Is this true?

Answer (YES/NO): NO